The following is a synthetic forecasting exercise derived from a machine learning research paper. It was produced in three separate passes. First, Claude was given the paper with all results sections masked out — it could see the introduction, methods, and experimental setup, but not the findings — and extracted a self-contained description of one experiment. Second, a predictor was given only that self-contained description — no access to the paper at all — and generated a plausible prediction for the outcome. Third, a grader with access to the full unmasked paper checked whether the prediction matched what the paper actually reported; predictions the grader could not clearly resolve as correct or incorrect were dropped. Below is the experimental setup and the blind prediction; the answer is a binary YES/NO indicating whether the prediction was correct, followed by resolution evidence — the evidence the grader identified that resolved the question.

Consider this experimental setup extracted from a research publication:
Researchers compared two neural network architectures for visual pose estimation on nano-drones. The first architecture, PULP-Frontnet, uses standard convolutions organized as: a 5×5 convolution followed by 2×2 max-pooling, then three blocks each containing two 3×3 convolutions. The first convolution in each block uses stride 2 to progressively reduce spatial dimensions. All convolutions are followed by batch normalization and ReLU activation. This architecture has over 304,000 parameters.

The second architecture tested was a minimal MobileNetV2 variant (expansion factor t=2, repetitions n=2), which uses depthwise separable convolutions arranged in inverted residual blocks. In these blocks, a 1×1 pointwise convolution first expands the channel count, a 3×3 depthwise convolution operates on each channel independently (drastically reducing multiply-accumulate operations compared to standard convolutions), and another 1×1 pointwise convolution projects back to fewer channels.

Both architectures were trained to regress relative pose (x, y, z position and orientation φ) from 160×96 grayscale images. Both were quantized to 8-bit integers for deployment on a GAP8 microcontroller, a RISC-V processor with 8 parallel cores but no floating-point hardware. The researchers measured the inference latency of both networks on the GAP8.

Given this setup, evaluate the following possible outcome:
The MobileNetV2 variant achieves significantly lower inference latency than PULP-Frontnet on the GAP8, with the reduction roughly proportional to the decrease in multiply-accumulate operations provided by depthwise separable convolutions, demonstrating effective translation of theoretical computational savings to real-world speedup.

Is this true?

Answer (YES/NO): NO